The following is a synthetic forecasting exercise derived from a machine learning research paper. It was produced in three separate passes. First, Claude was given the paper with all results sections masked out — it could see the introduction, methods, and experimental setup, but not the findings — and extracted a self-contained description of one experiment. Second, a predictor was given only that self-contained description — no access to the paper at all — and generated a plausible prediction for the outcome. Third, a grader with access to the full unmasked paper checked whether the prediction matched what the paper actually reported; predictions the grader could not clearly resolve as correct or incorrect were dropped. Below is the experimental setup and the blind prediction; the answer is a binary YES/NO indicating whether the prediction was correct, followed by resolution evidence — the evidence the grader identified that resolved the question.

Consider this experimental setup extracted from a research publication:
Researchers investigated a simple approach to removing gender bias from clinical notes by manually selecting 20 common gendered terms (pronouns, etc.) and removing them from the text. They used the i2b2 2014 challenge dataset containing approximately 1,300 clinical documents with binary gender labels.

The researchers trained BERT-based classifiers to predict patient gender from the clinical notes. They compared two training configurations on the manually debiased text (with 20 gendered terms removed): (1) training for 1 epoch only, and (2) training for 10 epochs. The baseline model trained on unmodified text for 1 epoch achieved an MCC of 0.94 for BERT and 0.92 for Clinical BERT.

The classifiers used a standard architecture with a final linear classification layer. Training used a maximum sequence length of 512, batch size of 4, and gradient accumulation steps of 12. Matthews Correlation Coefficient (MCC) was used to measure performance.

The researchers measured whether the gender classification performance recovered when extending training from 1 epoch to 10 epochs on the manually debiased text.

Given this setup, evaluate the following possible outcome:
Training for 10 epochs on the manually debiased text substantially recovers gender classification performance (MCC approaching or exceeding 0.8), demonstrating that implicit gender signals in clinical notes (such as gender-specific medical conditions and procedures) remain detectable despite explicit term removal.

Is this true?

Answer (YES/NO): NO